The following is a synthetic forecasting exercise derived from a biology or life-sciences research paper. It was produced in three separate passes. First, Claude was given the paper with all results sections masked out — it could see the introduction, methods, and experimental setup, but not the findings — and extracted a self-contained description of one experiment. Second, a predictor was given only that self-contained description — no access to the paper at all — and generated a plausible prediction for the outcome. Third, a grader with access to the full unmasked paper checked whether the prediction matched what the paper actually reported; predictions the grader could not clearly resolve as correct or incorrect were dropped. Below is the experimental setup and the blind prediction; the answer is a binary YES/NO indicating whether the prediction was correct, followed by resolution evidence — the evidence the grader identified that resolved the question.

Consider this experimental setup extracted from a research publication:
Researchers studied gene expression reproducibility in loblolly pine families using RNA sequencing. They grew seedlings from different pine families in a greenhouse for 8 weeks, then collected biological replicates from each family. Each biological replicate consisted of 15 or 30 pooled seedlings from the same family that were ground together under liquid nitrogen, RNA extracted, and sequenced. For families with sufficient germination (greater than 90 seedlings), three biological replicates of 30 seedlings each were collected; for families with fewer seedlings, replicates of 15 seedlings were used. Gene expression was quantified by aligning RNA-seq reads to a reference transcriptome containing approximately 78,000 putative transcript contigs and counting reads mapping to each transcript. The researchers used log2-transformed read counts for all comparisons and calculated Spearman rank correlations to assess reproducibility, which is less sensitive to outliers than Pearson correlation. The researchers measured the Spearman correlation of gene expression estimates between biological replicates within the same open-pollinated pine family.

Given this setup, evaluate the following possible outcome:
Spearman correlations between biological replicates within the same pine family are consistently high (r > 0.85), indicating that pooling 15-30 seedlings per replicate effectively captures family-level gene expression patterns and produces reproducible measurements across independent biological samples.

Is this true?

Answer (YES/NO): YES